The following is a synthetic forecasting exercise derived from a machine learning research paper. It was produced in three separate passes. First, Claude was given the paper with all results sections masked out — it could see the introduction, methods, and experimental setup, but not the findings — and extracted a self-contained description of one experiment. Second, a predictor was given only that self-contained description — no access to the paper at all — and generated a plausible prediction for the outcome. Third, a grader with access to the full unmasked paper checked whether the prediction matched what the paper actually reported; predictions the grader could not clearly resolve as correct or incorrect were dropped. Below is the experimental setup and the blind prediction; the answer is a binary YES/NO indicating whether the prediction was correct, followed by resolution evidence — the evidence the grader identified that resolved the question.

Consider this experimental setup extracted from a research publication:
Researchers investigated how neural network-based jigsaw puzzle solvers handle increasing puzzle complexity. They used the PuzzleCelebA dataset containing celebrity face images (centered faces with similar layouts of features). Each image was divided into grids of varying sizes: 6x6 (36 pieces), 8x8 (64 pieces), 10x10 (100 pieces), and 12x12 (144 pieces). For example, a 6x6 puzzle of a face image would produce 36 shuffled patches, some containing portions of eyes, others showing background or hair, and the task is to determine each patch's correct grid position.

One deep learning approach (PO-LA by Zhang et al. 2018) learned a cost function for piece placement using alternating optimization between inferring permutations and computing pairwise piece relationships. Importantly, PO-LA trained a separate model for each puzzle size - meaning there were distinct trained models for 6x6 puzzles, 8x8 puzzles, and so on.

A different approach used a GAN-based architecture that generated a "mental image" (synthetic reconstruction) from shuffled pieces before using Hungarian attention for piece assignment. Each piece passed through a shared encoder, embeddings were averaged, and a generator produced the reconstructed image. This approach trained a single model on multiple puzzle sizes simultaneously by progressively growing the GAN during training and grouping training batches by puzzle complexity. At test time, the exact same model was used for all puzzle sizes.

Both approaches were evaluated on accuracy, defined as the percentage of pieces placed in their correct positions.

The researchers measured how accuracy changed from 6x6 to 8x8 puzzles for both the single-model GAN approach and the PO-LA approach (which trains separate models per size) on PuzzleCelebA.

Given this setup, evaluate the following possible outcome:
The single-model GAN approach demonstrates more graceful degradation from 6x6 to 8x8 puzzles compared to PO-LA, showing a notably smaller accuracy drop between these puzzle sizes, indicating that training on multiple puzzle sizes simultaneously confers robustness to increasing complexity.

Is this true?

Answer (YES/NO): YES